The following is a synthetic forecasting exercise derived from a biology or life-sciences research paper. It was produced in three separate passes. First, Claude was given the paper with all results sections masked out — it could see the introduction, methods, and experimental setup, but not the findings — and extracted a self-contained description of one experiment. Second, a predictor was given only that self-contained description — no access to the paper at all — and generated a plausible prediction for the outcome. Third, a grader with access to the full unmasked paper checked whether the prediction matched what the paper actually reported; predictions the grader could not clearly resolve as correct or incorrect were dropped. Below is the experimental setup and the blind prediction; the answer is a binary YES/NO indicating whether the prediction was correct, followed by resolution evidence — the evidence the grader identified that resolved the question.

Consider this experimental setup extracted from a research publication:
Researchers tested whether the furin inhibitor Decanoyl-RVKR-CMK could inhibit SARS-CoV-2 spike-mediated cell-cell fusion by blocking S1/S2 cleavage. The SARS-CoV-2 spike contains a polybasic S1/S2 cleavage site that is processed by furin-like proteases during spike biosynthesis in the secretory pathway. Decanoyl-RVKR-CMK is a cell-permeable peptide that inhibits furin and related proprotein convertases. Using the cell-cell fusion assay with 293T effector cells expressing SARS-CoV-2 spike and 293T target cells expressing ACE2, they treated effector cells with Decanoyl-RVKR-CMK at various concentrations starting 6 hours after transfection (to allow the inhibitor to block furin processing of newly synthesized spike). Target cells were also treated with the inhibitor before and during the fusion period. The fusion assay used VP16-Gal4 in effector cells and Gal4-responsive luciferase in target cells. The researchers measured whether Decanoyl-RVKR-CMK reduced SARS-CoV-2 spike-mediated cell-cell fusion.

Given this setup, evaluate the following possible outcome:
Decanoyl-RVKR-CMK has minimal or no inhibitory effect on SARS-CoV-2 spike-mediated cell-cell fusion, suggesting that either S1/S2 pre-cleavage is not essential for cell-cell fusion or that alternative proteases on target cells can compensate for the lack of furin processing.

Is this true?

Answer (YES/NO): YES